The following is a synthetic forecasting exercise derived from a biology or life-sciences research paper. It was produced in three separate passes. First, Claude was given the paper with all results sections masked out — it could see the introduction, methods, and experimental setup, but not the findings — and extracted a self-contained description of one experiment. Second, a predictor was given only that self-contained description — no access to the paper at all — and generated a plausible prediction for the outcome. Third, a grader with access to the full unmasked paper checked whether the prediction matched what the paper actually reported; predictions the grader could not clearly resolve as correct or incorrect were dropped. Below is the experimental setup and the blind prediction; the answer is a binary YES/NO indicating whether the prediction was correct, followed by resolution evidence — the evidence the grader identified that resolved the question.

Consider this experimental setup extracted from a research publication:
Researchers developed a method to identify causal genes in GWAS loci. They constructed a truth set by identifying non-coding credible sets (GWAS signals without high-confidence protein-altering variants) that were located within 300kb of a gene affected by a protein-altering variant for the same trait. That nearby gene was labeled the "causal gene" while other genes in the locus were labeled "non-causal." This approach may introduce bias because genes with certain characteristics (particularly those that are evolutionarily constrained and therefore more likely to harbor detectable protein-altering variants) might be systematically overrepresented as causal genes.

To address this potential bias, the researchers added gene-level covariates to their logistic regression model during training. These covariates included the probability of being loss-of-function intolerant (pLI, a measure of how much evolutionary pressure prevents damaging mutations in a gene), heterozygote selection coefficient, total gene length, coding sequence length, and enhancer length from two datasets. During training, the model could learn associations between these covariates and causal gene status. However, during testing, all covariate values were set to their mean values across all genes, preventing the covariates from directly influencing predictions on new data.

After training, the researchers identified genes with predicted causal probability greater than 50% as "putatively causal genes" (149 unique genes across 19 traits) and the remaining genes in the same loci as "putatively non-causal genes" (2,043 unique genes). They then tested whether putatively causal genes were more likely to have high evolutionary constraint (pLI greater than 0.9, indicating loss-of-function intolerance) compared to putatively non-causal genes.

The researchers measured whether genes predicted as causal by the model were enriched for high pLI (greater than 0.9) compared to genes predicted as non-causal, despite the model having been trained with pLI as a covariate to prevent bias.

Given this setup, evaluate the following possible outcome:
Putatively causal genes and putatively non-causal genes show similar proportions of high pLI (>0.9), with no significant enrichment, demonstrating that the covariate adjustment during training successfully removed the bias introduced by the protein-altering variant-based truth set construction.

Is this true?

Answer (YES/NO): NO